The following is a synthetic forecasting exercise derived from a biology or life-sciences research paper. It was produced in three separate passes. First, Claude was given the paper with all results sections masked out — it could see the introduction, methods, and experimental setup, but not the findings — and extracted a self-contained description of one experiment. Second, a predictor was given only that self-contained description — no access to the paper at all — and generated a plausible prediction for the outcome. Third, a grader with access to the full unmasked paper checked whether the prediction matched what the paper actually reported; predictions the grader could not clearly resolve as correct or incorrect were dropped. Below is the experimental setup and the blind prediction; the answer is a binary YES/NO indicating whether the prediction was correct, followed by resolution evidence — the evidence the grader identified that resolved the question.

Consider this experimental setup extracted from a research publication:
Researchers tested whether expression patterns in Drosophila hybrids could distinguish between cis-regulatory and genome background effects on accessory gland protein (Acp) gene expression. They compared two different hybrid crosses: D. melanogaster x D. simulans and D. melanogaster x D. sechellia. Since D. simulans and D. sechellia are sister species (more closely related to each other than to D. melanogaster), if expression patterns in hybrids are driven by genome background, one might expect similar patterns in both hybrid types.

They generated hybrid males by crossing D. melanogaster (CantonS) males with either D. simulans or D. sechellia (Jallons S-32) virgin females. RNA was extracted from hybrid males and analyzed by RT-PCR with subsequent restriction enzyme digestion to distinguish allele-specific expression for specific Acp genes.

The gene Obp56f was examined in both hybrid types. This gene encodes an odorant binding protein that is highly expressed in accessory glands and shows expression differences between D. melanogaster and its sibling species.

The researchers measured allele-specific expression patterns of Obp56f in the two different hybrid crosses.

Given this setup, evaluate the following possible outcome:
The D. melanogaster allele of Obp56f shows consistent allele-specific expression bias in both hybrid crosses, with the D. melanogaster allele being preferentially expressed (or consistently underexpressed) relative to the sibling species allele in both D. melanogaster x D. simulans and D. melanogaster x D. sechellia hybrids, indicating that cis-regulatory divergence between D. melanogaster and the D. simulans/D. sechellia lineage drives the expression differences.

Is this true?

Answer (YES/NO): NO